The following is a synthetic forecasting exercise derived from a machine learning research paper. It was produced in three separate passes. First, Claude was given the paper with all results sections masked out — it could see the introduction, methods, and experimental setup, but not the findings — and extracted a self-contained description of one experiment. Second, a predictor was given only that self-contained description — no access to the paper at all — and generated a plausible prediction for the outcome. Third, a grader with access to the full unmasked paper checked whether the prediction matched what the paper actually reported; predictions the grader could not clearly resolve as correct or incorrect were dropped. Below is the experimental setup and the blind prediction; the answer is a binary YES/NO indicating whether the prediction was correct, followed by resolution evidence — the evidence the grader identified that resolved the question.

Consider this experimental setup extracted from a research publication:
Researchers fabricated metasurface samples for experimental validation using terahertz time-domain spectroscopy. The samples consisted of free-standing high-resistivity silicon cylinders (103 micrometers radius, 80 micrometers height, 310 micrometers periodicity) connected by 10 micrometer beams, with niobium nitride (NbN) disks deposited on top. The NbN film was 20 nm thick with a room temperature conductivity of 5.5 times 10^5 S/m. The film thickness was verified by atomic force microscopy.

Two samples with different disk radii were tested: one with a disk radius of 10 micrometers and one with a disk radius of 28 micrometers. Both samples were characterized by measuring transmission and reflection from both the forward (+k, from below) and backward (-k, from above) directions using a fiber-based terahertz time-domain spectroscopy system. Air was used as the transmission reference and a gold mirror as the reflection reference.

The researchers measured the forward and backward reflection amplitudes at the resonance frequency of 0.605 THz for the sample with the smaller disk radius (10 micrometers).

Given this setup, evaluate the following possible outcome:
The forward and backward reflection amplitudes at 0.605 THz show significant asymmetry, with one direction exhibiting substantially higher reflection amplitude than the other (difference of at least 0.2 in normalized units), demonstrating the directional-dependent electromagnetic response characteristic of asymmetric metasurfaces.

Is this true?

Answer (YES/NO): NO